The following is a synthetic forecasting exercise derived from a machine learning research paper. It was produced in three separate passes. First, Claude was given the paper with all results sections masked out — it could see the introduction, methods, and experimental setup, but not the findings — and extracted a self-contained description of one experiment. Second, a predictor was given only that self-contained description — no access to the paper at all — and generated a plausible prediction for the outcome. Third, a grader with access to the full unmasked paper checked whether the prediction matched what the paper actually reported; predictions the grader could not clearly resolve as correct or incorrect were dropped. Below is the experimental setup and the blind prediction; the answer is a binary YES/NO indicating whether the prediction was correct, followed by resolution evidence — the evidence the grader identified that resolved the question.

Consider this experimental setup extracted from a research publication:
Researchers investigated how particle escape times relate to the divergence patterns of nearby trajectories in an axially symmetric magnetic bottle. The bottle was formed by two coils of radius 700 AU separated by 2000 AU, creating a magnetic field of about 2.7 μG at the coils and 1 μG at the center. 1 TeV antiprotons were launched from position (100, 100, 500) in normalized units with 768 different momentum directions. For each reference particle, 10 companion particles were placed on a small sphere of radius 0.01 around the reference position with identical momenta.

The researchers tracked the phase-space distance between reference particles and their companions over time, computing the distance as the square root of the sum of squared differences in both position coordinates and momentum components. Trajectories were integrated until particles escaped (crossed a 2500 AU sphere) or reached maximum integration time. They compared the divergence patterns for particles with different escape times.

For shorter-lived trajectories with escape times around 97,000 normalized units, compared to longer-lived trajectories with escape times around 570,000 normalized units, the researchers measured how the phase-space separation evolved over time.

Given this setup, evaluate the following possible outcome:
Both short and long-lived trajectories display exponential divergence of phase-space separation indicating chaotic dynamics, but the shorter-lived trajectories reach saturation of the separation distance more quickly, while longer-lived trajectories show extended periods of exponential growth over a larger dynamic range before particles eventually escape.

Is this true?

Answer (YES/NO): NO